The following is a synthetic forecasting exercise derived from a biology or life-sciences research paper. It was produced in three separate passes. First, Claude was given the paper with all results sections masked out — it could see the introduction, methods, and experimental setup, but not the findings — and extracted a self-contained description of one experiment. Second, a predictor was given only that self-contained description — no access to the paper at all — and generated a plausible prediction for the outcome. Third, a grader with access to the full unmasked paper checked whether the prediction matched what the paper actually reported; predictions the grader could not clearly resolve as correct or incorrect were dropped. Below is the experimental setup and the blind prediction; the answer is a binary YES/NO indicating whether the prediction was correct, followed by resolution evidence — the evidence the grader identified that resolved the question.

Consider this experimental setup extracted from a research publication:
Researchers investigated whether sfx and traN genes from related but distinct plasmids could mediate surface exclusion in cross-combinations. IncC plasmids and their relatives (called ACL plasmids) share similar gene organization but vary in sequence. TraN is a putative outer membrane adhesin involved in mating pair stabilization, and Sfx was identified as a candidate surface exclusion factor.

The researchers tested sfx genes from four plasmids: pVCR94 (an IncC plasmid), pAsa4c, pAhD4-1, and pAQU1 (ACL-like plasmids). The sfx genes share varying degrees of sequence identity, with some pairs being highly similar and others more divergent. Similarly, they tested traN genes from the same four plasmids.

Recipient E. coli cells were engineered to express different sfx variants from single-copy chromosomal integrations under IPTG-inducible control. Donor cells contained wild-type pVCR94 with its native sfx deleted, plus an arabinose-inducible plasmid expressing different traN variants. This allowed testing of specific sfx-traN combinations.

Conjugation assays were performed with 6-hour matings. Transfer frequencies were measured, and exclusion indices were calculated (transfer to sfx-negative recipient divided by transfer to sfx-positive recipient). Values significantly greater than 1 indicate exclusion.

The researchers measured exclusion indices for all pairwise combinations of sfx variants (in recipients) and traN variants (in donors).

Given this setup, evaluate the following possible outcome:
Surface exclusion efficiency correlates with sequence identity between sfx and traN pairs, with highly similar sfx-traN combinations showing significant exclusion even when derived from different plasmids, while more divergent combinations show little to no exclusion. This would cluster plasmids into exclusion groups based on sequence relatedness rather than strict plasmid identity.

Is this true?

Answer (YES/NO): YES